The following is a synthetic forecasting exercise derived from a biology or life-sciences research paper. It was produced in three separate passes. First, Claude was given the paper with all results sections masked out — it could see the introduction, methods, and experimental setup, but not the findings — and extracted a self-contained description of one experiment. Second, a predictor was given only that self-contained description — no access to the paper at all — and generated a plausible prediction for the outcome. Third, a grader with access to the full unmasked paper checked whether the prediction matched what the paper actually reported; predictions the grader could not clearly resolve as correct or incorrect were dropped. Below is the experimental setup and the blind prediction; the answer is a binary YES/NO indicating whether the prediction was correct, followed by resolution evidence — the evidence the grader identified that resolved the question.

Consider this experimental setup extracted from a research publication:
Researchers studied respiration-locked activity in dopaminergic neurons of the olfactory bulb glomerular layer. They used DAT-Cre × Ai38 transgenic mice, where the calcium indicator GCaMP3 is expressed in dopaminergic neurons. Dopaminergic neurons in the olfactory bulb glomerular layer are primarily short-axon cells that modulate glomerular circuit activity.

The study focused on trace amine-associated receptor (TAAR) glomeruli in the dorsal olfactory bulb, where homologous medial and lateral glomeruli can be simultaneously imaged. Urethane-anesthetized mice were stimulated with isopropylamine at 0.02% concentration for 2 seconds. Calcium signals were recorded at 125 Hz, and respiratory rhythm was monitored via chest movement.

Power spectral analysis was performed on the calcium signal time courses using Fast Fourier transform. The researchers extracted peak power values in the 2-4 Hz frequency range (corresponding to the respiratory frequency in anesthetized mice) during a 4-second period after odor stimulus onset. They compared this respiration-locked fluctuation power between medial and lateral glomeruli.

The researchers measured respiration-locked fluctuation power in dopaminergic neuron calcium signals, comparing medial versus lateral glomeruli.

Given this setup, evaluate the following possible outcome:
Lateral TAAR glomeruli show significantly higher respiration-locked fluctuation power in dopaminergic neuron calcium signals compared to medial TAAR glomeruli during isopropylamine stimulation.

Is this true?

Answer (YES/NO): NO